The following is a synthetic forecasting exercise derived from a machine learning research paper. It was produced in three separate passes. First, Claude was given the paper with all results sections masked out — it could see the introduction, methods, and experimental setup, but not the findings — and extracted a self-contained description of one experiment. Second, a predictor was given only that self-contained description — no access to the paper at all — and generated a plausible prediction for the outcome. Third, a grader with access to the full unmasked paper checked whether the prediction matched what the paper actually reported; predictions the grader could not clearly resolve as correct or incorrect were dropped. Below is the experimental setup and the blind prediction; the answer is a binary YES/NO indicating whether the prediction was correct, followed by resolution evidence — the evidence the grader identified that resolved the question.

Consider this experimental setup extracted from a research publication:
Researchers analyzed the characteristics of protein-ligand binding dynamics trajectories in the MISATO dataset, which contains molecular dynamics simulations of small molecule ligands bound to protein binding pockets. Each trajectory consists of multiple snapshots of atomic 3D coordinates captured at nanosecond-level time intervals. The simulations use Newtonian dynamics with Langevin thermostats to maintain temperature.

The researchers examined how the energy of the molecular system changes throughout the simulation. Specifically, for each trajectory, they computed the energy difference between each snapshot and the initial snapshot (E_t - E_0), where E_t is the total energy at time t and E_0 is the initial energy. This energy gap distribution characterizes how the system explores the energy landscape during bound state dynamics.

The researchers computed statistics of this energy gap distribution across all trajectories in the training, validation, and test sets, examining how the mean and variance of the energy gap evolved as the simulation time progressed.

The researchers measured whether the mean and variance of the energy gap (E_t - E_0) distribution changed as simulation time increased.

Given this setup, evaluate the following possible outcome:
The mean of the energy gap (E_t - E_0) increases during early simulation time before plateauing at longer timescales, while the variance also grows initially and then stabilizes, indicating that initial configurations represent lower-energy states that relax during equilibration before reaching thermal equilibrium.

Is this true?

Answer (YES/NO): NO